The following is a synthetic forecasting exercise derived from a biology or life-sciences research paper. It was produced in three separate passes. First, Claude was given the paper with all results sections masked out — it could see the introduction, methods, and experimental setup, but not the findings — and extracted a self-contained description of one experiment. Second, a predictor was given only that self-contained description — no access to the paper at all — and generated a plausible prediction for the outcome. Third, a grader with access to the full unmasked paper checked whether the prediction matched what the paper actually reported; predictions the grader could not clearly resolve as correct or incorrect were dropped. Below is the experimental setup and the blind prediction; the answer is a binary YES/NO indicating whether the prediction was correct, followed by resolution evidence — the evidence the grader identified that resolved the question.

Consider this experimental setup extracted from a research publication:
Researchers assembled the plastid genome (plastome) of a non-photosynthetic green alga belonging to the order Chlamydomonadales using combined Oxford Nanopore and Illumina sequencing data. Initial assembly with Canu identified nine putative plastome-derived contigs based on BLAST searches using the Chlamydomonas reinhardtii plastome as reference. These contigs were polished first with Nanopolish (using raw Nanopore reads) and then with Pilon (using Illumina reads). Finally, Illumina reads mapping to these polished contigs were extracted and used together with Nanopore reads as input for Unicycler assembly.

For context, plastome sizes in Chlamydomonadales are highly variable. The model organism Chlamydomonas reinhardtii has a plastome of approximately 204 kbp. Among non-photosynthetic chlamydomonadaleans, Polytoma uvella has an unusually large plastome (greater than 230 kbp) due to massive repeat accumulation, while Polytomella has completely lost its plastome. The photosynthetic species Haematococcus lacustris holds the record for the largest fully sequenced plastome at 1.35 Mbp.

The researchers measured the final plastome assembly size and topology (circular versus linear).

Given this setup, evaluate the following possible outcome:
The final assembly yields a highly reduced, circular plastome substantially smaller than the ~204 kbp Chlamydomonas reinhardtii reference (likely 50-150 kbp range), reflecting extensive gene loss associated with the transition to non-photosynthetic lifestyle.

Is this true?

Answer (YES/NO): NO